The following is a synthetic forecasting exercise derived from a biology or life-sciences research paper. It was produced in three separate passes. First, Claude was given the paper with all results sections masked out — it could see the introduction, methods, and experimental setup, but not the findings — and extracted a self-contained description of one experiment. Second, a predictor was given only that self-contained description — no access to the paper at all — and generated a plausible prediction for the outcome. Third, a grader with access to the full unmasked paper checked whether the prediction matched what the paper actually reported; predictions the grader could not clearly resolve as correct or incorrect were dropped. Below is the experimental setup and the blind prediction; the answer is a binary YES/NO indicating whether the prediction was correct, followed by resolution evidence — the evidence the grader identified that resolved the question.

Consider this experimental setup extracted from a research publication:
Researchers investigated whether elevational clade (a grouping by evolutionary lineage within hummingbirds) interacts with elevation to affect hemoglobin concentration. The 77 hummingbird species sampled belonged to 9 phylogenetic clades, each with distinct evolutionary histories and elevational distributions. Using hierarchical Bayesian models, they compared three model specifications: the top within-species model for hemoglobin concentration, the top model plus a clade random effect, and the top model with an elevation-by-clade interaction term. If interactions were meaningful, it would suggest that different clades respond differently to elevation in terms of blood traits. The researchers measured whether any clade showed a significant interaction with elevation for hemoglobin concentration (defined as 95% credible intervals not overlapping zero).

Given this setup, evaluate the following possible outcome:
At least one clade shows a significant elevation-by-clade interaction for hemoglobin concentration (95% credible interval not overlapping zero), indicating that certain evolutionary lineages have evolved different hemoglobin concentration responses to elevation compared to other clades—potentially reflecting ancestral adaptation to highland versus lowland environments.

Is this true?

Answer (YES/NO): YES